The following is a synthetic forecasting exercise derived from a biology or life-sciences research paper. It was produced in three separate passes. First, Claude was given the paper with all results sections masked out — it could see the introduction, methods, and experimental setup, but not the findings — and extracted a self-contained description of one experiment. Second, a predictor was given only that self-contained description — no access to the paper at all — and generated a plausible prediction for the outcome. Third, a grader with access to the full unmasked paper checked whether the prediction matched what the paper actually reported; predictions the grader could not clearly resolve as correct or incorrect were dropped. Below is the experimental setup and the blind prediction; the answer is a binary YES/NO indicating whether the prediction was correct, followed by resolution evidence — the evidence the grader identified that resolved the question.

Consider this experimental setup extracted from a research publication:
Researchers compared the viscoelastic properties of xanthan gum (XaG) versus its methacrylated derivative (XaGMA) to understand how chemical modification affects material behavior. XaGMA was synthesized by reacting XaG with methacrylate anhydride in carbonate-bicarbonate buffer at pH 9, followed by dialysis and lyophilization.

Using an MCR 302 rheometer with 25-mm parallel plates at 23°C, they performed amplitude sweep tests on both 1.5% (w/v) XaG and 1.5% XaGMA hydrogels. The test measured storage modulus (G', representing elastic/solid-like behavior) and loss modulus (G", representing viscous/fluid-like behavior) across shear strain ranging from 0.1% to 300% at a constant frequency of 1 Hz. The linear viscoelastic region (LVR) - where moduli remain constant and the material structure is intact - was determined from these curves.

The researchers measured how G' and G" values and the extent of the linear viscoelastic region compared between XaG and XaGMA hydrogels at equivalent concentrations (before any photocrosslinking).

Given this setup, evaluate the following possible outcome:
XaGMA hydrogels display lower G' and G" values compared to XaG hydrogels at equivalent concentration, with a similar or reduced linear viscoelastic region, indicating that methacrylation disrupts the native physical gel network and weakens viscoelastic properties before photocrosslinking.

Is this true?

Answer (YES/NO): NO